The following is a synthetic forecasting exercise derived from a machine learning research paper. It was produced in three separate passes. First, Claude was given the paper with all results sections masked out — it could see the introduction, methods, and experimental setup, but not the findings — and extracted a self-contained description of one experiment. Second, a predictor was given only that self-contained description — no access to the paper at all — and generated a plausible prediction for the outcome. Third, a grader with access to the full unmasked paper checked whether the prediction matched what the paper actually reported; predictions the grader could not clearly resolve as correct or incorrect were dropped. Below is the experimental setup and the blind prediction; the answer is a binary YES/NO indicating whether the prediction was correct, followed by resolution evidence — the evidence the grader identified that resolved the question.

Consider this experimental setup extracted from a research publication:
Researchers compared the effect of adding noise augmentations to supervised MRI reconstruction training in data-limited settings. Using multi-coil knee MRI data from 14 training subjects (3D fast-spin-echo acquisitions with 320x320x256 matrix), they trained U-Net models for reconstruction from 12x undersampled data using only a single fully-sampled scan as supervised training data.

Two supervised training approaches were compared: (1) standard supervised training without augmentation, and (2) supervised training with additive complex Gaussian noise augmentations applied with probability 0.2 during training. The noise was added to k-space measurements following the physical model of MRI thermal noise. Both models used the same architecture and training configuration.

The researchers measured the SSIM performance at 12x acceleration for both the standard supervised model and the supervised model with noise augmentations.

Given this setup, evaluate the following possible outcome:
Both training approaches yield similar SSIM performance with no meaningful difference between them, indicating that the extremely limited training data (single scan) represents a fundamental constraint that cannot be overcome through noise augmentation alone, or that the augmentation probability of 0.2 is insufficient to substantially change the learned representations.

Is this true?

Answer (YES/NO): YES